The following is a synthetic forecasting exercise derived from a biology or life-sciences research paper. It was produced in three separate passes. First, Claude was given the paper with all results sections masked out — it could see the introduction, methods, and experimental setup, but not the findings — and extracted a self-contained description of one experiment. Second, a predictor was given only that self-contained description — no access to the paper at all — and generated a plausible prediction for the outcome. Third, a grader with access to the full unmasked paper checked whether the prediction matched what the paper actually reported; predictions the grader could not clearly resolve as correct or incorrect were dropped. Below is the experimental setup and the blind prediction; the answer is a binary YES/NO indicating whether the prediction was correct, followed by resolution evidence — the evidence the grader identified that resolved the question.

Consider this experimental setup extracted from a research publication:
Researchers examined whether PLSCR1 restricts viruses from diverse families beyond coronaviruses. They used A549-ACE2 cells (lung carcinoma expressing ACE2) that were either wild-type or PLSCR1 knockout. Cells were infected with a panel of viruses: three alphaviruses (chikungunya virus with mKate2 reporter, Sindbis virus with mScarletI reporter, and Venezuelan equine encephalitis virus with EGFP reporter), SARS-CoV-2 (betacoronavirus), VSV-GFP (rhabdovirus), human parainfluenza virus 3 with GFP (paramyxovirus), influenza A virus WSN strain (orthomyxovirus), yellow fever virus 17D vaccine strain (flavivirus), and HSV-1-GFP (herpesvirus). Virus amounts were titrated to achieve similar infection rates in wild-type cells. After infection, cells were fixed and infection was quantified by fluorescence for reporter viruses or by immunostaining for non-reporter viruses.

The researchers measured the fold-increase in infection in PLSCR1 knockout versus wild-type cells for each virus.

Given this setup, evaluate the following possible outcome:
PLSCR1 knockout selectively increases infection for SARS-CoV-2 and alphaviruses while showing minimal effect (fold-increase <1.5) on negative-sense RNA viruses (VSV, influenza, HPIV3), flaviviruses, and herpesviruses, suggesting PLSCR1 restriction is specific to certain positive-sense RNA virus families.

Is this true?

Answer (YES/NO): NO